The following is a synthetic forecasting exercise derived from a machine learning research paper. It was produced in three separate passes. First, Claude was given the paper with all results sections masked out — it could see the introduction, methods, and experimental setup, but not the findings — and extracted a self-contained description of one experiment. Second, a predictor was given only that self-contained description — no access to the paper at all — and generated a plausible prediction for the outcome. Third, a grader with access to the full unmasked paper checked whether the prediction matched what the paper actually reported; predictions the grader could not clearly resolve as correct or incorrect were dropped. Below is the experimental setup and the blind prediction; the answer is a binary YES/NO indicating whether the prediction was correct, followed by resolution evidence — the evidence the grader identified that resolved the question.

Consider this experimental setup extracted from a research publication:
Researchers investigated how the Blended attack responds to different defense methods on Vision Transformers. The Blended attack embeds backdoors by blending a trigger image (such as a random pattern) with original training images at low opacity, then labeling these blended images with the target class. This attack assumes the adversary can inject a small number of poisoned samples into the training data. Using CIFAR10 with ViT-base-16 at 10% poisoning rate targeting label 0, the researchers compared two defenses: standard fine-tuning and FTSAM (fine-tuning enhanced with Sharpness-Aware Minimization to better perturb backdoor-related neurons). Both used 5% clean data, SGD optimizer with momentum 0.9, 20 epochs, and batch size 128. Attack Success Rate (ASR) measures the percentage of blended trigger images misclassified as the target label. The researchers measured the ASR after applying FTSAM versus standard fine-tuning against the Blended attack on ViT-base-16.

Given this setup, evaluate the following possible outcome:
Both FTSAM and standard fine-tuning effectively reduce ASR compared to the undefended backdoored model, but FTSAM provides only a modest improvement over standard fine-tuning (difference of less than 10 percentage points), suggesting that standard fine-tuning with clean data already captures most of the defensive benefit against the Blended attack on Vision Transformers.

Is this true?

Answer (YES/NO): NO